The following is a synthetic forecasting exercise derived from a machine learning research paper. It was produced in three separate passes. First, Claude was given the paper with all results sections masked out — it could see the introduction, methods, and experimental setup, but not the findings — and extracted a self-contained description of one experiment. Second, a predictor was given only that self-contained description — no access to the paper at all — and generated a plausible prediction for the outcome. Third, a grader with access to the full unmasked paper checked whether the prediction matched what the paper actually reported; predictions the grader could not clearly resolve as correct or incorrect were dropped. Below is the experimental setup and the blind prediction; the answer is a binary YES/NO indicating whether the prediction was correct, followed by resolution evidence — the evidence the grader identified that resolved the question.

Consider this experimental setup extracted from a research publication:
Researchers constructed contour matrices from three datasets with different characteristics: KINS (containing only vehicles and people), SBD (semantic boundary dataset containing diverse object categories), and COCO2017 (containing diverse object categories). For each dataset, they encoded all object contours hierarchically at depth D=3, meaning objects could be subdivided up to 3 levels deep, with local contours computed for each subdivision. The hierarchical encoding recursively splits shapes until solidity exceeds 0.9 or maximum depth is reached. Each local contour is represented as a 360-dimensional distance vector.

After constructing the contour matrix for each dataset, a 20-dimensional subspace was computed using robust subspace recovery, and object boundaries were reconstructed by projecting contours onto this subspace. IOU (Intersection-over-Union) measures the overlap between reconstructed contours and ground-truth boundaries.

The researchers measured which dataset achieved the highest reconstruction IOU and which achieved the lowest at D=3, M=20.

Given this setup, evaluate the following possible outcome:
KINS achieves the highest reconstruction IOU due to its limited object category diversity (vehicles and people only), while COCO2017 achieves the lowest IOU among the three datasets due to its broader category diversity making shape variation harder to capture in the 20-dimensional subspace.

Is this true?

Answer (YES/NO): NO